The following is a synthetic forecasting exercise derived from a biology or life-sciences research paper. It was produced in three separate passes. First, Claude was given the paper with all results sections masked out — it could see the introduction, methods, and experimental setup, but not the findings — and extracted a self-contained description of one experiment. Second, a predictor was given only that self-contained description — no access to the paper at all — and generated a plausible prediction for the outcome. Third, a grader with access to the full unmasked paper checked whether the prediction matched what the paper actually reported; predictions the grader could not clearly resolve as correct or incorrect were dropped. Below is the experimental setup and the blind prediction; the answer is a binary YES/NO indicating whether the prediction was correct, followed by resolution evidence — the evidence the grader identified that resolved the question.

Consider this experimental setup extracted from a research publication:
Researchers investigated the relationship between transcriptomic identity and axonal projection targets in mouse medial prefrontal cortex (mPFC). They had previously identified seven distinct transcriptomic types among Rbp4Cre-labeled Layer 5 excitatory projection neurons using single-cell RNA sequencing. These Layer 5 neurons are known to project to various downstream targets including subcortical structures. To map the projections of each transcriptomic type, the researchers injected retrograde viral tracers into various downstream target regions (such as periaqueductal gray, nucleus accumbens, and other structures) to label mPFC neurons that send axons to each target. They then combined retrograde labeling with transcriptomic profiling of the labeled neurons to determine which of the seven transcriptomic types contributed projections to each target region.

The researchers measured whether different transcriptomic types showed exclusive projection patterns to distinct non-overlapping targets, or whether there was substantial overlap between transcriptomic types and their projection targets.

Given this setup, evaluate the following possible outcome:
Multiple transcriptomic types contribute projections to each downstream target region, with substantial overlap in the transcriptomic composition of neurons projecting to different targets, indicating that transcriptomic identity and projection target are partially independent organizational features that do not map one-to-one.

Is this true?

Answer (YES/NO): YES